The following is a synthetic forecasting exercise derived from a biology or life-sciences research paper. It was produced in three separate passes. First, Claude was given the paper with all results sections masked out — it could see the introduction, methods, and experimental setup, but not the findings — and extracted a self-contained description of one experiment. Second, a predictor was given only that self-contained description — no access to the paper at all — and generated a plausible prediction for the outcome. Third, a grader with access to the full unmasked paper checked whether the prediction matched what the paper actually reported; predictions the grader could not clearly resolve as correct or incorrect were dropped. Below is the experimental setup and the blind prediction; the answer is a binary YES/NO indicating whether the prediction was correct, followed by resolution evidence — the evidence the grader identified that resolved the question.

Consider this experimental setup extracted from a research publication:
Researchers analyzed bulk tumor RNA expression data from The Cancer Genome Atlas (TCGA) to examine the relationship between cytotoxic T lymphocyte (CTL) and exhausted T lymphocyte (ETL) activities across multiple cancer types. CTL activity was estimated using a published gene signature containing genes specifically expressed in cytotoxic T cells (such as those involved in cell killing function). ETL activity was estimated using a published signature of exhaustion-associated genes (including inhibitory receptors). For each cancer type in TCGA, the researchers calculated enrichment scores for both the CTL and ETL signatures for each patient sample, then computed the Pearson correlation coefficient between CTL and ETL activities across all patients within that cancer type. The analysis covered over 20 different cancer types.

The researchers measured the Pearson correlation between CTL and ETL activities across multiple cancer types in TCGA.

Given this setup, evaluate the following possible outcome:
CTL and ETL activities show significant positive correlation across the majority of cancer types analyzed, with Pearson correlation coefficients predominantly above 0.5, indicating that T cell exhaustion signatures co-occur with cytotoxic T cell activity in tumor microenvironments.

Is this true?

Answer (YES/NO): YES